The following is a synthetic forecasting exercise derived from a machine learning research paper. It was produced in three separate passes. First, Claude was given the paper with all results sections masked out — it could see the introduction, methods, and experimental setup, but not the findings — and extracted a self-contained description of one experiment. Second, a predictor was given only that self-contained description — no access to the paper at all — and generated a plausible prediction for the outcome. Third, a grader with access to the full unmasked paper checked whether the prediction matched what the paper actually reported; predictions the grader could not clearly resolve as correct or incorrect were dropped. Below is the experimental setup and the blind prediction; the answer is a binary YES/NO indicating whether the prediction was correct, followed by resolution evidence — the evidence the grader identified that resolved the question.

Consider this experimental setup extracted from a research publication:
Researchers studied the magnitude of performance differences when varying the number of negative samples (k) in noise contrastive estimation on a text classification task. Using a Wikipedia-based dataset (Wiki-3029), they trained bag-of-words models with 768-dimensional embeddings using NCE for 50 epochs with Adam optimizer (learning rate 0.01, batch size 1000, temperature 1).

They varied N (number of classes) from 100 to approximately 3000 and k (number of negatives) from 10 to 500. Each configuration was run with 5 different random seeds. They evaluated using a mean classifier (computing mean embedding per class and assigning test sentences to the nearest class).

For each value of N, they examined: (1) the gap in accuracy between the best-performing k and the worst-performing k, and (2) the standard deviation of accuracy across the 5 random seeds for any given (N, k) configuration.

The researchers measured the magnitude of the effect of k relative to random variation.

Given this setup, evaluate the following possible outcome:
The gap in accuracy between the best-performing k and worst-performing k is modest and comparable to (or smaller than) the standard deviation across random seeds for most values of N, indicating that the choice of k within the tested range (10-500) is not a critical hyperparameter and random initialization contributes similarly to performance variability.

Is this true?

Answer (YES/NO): NO